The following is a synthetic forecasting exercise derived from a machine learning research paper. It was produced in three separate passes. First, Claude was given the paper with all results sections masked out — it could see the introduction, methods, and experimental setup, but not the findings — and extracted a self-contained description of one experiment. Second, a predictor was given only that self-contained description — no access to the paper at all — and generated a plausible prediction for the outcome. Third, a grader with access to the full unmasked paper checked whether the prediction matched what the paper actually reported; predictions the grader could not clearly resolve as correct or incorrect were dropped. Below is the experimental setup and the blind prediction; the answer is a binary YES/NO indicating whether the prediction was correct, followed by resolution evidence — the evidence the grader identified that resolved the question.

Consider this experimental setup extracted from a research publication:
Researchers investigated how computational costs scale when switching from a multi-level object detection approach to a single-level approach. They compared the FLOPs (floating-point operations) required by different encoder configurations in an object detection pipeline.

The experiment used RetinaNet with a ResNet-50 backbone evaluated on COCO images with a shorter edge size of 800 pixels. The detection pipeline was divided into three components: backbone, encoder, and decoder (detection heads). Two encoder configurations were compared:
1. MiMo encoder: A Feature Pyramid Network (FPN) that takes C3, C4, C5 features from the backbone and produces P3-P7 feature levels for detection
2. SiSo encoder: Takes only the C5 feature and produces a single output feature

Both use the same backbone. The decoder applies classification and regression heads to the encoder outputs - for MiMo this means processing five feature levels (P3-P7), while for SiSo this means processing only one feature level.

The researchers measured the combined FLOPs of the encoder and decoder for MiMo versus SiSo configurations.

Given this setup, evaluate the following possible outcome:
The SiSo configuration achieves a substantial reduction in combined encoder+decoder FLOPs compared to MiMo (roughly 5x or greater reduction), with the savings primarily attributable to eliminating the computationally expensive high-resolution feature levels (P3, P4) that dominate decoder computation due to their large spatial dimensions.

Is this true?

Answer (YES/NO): YES